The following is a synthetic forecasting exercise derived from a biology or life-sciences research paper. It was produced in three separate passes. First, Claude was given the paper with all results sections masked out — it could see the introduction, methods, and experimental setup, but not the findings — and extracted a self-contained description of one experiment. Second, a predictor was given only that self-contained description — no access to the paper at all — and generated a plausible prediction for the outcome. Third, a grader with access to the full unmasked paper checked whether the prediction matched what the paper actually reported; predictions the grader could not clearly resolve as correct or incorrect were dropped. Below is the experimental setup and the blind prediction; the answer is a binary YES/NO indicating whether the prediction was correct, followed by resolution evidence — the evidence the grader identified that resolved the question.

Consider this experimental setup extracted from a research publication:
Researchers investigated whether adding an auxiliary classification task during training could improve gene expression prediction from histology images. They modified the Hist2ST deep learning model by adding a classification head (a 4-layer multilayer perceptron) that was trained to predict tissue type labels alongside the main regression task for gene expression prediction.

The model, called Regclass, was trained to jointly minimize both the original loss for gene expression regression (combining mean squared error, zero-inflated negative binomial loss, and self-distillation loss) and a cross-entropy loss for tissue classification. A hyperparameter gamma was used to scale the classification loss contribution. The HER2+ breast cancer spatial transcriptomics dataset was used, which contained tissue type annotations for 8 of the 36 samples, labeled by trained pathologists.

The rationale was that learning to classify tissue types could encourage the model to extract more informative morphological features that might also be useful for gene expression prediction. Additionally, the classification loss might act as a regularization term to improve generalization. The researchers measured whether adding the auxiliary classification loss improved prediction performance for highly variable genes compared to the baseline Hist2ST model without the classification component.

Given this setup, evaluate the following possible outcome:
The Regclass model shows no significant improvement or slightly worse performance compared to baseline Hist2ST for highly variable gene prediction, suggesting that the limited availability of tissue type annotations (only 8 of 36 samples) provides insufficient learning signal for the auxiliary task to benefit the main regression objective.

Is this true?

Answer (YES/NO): NO